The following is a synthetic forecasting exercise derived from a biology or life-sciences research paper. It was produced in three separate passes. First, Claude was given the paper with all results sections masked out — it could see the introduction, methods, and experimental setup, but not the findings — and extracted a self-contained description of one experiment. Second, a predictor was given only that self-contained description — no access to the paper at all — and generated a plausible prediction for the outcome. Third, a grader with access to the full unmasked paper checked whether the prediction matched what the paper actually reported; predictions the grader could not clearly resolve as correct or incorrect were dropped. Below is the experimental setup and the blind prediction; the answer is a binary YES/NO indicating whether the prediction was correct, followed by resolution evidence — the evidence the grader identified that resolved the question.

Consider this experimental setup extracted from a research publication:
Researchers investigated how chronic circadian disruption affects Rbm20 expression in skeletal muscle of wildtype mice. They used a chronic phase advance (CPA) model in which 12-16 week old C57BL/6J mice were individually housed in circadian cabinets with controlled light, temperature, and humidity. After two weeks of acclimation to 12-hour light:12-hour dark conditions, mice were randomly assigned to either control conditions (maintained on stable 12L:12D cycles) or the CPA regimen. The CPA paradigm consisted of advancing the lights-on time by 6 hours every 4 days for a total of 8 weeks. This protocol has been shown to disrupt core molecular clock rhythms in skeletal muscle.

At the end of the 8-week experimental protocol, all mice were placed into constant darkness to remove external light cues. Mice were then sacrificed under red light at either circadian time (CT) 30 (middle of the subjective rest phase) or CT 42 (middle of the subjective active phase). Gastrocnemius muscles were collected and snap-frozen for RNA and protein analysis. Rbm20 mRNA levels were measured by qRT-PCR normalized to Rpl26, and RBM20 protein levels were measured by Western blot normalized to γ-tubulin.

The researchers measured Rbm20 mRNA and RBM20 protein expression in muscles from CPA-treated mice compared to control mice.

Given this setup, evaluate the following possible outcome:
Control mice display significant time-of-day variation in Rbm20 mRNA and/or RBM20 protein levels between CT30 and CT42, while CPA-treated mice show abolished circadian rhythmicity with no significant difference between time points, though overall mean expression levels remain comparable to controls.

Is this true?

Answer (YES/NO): NO